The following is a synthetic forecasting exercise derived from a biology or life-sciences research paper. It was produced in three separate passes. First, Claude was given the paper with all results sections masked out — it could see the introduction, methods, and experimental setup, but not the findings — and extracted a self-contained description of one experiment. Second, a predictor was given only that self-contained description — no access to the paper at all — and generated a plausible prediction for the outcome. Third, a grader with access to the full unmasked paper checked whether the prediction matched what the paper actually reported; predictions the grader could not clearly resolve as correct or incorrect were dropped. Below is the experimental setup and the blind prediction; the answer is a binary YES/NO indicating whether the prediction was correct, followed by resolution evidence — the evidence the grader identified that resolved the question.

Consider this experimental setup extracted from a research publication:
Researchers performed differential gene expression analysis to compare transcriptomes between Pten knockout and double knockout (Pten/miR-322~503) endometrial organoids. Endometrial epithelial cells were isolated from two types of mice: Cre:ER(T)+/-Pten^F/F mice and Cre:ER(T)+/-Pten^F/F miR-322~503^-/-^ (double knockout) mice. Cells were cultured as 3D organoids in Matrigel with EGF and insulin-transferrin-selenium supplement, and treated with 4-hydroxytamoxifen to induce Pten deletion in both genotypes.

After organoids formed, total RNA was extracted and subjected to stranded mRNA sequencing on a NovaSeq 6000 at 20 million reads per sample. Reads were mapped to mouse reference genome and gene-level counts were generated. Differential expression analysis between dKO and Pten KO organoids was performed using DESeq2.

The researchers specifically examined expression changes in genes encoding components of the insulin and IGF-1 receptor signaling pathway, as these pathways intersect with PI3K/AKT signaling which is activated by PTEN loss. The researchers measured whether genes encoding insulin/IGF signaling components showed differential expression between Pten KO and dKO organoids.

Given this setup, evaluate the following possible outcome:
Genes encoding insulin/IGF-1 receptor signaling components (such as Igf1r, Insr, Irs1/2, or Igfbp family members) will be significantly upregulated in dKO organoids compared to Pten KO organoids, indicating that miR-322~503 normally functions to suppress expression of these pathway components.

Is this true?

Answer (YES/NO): NO